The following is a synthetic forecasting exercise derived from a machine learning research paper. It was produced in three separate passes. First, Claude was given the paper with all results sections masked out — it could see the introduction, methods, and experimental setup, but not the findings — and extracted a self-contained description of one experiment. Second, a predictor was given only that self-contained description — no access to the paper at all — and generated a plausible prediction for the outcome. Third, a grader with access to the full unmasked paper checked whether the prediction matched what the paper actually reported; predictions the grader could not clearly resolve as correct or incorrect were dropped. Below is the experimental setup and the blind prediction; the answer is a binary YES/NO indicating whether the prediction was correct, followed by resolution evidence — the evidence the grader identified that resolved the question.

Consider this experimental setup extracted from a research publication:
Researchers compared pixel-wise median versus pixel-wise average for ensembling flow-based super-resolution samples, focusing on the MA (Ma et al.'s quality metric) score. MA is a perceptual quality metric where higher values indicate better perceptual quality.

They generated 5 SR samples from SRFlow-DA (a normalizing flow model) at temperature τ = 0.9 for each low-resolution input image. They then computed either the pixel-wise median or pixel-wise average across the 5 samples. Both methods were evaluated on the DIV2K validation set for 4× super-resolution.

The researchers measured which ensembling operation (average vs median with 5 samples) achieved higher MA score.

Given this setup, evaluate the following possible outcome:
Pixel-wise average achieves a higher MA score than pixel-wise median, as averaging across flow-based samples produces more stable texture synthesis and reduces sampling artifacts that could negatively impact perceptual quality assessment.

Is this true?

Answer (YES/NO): NO